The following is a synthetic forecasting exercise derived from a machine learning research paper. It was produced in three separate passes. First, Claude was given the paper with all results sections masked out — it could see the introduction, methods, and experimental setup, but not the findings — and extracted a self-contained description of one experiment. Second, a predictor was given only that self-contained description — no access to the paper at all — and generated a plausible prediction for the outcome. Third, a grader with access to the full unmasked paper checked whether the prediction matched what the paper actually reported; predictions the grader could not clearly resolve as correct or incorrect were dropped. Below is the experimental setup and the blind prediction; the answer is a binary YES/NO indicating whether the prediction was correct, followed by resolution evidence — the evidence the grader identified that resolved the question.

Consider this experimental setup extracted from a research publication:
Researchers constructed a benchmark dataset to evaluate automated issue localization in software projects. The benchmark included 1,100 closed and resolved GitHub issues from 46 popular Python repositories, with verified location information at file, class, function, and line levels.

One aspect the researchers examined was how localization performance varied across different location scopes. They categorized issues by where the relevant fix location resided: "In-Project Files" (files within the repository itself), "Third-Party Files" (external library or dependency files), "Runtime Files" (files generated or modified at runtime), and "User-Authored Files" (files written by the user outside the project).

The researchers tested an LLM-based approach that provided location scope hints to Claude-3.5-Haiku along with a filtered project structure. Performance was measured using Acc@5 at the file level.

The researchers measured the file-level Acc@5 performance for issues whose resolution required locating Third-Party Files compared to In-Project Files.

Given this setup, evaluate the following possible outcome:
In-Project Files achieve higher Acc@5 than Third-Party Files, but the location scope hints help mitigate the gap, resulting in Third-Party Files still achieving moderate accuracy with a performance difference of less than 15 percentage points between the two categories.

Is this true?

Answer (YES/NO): NO